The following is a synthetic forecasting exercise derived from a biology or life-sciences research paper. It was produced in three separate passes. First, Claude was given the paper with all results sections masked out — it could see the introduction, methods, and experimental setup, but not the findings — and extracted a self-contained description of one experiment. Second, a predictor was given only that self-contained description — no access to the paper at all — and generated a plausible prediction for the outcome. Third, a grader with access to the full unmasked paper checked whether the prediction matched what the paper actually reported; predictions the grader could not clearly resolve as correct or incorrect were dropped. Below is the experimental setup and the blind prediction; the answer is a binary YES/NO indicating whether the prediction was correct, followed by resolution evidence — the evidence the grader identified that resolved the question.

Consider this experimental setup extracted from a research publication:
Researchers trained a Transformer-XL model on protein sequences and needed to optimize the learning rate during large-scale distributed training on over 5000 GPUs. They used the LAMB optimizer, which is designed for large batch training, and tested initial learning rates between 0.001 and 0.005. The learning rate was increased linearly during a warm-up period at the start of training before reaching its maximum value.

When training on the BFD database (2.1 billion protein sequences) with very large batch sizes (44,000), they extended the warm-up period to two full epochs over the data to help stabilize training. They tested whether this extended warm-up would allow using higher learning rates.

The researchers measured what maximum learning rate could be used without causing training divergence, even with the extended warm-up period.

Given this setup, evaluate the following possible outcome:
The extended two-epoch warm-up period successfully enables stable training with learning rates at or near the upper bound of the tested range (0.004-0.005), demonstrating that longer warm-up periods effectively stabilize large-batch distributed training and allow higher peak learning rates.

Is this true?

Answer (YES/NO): NO